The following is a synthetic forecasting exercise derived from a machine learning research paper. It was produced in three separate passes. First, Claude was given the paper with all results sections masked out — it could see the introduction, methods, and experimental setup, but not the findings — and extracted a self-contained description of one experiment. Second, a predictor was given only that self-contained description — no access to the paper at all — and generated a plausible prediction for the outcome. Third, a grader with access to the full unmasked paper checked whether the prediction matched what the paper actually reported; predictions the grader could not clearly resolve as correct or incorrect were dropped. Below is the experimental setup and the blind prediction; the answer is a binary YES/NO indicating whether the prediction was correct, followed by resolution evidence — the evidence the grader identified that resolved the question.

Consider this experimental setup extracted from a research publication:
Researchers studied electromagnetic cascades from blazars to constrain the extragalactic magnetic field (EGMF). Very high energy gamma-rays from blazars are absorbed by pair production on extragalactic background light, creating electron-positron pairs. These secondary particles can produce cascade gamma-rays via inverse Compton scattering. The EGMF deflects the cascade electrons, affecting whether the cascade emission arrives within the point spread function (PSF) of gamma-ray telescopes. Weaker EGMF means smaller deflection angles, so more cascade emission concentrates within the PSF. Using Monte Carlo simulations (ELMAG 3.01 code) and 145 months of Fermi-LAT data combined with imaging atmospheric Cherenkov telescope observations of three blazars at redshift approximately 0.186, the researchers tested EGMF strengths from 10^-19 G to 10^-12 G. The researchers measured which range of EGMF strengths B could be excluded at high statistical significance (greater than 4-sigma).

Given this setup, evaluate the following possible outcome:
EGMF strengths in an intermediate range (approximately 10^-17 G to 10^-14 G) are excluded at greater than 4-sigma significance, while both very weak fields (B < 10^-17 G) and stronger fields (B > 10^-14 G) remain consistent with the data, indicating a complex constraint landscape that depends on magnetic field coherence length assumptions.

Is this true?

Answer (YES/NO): NO